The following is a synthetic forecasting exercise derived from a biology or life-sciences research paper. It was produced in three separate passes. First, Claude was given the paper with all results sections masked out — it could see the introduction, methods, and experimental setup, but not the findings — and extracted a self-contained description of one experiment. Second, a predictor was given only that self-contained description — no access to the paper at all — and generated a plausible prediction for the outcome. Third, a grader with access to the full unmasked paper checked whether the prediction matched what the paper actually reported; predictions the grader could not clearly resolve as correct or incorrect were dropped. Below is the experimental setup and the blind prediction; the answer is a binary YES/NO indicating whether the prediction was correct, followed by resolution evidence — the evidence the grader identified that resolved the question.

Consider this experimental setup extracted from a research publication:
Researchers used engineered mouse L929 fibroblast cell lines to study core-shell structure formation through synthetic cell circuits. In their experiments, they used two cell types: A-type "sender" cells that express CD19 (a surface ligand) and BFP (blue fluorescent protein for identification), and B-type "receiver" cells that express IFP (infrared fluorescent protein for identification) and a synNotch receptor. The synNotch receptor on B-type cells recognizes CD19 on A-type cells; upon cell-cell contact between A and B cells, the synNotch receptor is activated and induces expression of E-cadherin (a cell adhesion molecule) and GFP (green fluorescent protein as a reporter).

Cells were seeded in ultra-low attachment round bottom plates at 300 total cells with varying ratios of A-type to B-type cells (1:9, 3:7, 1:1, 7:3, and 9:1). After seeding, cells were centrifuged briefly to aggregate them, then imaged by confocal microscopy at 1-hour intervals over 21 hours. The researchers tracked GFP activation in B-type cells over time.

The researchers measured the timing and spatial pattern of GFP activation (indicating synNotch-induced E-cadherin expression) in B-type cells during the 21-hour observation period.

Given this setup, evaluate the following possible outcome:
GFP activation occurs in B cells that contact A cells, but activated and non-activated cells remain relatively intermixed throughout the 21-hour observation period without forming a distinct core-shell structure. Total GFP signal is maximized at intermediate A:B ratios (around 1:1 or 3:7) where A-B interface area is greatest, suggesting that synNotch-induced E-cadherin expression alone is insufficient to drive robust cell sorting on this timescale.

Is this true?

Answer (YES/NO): NO